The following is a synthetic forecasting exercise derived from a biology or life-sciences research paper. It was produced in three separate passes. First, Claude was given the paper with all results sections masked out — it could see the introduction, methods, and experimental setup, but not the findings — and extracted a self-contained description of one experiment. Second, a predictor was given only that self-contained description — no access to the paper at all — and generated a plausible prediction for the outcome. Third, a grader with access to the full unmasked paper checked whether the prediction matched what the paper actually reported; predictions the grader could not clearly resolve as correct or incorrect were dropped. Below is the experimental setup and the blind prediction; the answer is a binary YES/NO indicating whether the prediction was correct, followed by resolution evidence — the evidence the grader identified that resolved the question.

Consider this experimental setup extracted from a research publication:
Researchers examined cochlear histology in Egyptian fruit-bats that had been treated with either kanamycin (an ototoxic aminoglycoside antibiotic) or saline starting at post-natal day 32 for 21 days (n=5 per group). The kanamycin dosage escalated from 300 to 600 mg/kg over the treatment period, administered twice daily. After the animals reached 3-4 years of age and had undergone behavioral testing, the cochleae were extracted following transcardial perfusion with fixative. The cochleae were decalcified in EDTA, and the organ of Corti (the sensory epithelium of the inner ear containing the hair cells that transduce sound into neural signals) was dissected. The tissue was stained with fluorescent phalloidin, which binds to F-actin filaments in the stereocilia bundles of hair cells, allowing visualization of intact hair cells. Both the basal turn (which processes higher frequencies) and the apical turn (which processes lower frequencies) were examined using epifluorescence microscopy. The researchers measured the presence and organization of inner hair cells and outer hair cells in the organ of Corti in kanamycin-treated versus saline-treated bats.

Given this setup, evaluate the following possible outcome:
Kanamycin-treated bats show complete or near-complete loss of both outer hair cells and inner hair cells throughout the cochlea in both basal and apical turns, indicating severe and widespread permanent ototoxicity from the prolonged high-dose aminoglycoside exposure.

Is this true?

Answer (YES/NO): YES